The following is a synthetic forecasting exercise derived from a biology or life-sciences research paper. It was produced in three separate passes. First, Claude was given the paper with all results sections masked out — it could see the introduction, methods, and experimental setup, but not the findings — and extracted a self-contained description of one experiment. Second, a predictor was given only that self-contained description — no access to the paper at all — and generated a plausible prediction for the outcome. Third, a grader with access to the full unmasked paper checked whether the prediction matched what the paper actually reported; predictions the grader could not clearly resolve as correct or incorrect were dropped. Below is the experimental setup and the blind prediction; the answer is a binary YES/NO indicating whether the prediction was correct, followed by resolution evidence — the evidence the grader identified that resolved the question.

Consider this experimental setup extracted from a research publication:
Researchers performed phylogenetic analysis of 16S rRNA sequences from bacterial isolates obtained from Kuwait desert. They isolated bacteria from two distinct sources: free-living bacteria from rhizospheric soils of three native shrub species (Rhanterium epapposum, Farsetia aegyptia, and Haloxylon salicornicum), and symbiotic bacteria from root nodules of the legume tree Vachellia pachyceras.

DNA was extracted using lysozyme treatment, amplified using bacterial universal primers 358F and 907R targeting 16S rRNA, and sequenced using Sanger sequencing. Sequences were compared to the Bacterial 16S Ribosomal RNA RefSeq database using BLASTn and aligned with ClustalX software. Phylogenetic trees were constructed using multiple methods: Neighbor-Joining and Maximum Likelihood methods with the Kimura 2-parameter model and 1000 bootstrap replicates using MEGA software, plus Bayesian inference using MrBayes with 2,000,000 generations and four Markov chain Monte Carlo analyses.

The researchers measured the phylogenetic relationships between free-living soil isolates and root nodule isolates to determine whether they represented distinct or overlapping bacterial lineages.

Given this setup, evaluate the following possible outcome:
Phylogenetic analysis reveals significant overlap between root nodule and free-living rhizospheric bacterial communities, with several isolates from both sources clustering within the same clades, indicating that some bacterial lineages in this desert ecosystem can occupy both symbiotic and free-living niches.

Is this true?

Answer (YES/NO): NO